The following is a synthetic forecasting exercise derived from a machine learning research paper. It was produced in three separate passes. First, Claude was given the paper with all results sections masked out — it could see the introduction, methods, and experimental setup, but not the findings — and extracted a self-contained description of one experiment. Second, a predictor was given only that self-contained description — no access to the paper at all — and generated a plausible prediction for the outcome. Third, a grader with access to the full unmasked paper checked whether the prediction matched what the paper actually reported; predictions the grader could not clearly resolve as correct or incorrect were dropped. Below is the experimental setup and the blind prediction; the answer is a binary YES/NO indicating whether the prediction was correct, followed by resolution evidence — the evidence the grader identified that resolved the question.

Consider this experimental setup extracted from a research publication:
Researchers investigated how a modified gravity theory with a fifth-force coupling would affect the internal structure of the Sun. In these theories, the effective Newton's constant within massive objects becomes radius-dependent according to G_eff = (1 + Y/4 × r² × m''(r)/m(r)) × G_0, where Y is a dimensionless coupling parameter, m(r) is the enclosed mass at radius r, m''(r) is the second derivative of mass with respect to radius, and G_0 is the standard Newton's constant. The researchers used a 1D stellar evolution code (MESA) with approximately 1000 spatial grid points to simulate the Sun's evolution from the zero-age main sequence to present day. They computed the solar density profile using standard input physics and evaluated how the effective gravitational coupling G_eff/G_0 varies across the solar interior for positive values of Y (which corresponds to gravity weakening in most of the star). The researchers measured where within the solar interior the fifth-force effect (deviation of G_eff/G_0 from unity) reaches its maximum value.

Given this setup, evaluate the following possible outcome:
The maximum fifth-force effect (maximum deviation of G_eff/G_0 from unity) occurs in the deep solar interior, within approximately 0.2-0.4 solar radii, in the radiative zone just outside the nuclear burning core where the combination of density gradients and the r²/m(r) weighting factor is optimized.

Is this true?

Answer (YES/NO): YES